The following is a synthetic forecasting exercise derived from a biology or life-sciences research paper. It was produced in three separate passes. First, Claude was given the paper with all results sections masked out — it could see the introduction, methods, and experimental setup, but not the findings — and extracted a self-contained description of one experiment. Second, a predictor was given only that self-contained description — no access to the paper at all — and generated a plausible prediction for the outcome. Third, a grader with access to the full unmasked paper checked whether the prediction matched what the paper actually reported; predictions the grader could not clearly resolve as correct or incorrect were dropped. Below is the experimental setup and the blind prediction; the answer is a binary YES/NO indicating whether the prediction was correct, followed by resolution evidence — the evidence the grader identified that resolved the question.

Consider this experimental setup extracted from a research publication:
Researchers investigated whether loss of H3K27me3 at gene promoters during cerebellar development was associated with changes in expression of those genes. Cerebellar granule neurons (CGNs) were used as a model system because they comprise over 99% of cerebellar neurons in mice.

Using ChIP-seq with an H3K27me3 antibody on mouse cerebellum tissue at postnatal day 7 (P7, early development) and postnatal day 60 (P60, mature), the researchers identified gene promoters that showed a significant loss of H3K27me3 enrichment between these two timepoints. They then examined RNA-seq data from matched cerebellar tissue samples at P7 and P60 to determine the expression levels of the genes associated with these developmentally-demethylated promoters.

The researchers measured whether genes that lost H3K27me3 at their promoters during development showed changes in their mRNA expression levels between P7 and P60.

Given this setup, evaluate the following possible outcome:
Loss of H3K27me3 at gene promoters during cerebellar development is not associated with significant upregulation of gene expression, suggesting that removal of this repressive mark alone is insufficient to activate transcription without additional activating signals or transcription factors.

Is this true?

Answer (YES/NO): NO